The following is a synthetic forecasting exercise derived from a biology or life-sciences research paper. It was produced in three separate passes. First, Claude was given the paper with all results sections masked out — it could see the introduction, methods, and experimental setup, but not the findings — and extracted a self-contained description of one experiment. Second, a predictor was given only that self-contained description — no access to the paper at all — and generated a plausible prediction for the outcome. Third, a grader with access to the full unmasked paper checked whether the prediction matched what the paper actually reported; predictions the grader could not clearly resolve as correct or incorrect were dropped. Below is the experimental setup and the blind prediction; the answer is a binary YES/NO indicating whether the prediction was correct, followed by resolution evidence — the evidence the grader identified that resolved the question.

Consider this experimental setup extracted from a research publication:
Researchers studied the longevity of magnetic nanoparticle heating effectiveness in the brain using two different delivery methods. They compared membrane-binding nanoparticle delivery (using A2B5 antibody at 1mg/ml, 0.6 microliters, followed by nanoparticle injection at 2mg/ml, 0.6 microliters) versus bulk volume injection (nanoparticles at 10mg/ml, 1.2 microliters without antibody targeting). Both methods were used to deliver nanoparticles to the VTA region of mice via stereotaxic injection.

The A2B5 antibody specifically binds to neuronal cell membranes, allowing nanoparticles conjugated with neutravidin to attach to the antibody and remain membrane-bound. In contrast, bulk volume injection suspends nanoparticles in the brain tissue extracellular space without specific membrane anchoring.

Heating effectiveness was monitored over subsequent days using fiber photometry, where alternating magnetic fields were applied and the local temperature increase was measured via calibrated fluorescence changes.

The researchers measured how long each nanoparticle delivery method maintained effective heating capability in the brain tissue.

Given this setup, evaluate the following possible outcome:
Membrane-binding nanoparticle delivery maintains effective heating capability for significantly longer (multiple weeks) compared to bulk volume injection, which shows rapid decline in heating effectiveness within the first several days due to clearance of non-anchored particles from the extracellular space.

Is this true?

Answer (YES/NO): NO